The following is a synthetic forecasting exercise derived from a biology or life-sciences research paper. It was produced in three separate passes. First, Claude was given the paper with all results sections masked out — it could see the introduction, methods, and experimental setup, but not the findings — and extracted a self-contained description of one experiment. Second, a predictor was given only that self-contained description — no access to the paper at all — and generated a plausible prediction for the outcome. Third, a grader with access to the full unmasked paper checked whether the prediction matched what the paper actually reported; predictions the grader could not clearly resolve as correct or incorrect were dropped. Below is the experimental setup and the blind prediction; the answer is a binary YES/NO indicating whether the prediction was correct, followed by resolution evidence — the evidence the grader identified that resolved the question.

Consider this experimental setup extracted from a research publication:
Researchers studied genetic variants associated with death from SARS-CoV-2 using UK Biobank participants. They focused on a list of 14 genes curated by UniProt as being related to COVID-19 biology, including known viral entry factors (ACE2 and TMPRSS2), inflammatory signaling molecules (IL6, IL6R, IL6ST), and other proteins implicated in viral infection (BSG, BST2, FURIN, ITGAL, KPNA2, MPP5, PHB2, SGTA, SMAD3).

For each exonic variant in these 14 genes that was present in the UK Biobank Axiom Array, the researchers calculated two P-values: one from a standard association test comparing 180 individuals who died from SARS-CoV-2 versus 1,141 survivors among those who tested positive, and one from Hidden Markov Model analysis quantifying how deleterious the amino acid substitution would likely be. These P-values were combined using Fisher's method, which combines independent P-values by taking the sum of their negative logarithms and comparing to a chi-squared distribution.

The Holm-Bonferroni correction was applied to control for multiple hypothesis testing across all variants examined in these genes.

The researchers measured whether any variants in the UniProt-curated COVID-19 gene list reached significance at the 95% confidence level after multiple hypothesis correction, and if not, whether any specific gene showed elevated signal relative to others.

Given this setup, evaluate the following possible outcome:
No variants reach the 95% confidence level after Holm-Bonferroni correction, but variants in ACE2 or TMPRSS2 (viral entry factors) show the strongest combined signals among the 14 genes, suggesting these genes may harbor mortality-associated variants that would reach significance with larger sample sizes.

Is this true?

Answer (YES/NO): NO